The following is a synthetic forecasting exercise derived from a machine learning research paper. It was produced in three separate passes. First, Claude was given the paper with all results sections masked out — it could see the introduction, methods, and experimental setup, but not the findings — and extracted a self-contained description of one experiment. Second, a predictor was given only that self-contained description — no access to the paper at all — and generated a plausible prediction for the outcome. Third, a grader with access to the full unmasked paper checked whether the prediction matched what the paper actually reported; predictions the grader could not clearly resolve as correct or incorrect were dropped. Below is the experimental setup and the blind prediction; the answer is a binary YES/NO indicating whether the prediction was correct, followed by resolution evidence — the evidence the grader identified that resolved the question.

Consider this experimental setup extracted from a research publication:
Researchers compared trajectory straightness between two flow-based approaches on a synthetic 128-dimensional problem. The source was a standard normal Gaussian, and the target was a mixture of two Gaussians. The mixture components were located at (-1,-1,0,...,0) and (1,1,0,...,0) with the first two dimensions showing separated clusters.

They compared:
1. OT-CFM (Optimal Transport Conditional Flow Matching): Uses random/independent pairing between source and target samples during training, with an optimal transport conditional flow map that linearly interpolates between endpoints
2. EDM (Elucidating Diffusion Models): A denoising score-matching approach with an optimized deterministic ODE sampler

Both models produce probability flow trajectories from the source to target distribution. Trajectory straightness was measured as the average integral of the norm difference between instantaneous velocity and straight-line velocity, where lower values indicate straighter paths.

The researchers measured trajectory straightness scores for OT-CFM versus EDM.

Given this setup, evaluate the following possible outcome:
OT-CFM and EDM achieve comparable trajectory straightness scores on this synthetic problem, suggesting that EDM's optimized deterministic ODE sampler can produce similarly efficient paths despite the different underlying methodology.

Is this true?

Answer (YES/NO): YES